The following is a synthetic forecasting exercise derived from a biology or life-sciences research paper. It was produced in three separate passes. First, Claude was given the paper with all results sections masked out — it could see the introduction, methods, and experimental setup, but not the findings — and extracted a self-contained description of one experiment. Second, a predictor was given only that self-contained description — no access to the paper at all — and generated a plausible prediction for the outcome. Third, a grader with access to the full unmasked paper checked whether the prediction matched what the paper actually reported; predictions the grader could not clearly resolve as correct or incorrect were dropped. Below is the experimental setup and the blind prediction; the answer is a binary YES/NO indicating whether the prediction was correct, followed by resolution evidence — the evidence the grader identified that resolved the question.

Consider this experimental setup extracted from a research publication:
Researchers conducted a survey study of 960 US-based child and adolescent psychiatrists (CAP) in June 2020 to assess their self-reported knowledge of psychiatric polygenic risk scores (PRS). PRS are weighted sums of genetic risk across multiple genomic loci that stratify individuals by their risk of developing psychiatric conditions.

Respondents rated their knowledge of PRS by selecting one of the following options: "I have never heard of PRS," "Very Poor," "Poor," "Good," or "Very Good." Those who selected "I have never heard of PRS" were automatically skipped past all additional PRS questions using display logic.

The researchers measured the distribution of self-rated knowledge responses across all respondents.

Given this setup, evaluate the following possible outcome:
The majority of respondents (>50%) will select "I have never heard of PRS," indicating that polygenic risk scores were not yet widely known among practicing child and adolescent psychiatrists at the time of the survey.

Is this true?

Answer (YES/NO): NO